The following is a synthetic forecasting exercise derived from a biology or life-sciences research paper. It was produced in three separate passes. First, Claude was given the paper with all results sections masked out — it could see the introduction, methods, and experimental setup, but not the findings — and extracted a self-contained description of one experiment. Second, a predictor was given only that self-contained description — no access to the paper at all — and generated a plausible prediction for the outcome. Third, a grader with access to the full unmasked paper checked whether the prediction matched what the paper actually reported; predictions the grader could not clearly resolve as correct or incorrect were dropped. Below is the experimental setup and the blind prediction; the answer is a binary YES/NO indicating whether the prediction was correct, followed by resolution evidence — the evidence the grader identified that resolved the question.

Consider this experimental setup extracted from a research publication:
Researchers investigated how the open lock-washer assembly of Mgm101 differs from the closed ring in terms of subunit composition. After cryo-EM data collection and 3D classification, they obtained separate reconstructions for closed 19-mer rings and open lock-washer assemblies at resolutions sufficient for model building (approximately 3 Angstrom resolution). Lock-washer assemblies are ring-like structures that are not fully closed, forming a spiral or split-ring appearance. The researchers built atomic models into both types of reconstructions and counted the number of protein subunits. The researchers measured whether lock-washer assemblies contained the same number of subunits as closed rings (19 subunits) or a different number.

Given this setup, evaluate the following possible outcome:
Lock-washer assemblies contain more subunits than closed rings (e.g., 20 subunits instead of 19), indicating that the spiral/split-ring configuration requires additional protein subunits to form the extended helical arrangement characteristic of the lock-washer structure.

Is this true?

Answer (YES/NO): NO